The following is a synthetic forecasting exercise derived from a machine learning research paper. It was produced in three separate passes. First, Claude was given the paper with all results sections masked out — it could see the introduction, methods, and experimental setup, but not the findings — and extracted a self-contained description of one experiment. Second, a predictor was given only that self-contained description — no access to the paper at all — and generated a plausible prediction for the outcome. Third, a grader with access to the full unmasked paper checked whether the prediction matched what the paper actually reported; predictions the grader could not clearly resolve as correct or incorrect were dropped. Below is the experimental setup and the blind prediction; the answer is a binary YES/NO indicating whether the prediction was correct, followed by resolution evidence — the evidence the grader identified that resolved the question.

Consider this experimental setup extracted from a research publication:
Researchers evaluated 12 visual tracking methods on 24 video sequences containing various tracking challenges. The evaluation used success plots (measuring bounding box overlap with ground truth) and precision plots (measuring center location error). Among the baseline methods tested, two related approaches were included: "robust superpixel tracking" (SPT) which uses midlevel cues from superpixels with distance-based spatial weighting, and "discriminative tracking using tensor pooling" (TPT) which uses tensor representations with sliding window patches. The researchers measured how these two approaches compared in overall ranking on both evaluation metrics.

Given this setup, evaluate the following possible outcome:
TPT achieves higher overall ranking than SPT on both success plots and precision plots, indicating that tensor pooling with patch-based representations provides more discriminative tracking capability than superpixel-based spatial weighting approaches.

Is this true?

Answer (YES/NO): YES